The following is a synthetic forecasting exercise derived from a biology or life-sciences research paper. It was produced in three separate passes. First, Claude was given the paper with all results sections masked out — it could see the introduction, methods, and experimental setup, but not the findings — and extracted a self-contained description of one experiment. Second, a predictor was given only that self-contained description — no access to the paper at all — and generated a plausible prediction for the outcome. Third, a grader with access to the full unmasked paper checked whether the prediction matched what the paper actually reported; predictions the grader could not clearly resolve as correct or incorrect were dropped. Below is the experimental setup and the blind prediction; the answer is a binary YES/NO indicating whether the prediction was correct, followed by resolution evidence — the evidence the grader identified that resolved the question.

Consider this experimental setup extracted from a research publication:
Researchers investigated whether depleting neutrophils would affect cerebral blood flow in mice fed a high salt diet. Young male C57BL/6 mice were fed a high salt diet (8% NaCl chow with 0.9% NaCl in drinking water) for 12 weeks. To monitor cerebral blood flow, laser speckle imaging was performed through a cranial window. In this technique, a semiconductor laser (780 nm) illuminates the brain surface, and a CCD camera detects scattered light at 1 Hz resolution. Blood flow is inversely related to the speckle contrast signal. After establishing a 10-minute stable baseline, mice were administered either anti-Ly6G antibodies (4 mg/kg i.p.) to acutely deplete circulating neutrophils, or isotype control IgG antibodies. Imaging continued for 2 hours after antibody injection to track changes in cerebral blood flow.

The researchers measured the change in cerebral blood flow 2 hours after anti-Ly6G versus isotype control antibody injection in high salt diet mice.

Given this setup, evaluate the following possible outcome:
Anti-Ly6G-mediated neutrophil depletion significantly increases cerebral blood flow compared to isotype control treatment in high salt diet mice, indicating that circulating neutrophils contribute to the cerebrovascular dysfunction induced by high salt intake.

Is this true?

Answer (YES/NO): YES